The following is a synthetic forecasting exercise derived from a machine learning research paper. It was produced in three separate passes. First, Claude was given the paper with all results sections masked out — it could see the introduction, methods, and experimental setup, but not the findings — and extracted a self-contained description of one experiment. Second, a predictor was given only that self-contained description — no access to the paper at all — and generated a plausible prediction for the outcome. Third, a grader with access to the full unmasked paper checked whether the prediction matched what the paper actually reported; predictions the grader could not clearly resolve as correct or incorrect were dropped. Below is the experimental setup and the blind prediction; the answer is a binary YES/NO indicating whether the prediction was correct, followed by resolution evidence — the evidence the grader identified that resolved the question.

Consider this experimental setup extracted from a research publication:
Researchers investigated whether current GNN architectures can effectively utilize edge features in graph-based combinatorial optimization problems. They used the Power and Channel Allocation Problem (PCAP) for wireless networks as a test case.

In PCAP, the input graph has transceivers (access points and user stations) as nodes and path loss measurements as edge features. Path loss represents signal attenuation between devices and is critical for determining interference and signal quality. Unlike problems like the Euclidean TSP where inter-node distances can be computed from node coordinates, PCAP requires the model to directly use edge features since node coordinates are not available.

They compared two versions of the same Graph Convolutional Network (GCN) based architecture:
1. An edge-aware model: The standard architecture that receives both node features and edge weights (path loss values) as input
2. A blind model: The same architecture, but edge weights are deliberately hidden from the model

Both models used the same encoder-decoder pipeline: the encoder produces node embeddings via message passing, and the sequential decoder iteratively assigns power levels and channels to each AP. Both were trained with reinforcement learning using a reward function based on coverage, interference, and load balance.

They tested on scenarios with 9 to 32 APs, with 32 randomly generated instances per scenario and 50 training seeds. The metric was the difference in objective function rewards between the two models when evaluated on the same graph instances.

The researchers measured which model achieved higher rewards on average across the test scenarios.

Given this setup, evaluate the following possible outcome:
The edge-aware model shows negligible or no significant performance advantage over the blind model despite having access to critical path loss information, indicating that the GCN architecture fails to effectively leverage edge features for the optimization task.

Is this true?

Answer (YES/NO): NO